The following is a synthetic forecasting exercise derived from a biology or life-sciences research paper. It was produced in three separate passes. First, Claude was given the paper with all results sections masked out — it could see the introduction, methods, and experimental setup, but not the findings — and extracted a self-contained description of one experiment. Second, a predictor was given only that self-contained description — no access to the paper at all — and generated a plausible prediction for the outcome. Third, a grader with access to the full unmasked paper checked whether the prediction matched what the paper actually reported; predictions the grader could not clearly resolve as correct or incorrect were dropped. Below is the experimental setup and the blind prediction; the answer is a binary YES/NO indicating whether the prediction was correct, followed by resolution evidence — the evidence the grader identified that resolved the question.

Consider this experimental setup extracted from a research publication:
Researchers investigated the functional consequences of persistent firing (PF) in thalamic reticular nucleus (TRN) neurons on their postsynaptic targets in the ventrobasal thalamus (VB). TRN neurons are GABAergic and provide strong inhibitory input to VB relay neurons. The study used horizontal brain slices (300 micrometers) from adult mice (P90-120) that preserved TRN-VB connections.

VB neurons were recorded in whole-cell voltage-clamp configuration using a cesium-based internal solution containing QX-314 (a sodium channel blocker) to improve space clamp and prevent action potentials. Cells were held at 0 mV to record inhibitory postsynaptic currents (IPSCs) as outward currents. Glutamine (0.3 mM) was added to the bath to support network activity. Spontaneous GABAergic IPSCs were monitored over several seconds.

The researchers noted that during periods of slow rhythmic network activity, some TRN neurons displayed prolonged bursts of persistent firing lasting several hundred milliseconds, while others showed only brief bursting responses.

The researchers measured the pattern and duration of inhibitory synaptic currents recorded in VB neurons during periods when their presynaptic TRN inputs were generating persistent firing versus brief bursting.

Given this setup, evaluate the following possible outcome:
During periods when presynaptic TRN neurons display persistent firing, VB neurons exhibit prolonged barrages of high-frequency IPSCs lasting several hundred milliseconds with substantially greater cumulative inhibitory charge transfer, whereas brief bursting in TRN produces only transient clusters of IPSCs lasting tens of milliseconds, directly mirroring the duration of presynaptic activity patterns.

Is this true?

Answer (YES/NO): YES